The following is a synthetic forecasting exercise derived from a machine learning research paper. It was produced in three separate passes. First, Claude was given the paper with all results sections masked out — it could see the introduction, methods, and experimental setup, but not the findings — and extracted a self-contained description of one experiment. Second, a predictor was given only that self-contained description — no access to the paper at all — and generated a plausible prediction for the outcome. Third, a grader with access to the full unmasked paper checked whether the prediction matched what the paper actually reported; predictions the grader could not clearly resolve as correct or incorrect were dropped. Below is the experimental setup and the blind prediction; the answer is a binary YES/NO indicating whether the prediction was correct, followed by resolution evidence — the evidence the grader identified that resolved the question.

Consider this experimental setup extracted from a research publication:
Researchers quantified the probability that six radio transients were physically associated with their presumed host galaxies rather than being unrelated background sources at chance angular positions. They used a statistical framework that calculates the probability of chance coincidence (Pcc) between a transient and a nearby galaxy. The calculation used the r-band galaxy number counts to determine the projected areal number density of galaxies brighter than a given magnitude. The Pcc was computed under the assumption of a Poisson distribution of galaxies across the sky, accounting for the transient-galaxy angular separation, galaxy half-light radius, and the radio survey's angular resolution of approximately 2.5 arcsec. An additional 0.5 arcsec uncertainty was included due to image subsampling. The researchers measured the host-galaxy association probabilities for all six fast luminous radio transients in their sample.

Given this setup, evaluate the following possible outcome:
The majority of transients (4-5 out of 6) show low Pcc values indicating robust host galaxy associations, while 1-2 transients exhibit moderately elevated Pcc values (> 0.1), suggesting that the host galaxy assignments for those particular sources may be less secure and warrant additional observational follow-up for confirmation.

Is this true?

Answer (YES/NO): NO